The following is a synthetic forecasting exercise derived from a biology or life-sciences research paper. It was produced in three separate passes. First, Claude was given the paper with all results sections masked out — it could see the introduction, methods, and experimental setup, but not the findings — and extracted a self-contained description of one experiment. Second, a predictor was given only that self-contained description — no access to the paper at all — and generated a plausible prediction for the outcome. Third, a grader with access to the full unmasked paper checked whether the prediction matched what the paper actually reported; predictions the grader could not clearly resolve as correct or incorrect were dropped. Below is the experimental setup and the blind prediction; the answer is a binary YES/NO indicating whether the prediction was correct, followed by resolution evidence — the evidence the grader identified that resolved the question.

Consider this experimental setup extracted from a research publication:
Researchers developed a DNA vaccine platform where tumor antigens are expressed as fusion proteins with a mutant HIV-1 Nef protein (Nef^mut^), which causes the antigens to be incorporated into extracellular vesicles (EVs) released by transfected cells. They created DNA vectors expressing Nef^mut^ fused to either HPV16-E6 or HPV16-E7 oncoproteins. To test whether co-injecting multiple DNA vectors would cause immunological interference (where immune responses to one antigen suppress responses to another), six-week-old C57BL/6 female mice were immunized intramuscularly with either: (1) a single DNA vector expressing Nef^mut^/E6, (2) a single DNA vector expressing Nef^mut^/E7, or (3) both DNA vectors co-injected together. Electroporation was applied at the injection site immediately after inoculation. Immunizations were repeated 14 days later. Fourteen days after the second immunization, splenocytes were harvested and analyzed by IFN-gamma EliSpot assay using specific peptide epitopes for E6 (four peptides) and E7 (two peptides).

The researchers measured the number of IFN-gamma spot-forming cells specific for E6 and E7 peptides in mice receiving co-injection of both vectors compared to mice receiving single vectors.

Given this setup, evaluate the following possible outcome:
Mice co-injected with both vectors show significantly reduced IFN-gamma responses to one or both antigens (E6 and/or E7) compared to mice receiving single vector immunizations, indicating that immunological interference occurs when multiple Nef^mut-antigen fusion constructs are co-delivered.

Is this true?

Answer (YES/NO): NO